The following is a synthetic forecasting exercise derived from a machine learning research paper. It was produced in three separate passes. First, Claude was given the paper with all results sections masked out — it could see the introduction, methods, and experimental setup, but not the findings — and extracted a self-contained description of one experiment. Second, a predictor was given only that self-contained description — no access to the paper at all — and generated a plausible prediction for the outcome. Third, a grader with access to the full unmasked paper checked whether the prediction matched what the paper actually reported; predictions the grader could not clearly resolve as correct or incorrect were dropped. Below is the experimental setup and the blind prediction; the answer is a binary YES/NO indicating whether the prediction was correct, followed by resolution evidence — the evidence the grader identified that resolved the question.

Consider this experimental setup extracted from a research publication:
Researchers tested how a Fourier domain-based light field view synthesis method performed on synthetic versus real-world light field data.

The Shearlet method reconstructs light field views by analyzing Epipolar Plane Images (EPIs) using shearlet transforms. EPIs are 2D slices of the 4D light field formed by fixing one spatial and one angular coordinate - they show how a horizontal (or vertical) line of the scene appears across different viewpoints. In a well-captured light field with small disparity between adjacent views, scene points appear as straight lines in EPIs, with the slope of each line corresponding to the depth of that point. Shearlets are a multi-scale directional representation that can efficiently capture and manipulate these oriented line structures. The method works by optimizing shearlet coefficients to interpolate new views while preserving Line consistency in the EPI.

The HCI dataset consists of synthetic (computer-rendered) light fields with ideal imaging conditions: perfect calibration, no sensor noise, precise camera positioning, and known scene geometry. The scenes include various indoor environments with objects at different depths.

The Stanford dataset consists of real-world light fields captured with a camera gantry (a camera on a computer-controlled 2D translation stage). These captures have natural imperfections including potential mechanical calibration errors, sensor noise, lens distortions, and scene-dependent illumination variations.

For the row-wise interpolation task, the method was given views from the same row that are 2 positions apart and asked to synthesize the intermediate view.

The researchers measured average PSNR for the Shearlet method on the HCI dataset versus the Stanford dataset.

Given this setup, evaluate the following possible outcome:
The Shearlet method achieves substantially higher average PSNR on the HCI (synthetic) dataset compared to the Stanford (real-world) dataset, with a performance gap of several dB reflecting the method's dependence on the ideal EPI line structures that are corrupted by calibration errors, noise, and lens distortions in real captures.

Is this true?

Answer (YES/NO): NO